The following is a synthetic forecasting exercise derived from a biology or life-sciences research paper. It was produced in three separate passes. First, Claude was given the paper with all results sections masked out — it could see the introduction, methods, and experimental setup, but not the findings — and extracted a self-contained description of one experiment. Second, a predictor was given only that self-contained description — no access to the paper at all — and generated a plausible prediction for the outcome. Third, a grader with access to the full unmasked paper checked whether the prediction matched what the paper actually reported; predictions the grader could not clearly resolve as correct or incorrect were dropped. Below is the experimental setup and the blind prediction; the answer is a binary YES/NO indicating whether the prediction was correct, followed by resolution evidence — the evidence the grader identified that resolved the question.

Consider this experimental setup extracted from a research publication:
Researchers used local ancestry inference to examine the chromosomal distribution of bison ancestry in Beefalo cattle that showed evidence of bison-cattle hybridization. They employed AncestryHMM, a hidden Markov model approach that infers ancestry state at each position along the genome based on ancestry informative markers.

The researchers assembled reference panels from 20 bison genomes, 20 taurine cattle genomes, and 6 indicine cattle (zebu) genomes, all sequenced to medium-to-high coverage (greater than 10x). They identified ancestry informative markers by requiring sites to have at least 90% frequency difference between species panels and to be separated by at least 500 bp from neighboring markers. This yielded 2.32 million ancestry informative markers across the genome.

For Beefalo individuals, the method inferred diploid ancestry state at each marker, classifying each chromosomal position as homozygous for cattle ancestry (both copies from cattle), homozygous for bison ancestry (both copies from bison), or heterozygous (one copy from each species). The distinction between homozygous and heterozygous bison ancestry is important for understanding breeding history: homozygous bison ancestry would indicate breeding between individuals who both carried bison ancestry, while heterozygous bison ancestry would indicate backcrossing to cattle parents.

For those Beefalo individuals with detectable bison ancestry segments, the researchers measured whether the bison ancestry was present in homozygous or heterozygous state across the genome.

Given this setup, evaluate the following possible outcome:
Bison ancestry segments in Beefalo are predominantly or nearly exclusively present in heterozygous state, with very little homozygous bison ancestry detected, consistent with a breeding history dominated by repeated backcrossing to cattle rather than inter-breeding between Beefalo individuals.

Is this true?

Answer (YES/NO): YES